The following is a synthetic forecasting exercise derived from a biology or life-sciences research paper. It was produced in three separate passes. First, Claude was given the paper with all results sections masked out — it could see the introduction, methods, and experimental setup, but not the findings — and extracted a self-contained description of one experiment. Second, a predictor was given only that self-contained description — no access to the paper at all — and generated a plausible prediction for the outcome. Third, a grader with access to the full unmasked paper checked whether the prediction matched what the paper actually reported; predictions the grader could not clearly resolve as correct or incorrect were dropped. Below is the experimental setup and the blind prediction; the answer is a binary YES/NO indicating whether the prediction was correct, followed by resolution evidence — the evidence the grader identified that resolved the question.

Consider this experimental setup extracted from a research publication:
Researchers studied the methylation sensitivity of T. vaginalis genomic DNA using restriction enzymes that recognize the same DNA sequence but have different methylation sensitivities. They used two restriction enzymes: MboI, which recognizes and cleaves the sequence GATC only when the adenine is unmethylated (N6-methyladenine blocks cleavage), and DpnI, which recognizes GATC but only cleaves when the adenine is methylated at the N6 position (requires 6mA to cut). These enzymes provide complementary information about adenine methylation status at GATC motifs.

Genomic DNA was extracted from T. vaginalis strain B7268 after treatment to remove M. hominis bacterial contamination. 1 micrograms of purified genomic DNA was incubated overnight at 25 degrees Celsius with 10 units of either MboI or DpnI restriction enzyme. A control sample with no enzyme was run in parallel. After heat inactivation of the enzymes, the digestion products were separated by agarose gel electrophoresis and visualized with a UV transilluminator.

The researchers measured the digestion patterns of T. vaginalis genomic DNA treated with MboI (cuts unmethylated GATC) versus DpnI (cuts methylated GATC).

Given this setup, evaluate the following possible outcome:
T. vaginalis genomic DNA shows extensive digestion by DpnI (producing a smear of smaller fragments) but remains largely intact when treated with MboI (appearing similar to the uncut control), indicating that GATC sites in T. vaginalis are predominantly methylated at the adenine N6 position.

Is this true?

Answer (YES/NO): NO